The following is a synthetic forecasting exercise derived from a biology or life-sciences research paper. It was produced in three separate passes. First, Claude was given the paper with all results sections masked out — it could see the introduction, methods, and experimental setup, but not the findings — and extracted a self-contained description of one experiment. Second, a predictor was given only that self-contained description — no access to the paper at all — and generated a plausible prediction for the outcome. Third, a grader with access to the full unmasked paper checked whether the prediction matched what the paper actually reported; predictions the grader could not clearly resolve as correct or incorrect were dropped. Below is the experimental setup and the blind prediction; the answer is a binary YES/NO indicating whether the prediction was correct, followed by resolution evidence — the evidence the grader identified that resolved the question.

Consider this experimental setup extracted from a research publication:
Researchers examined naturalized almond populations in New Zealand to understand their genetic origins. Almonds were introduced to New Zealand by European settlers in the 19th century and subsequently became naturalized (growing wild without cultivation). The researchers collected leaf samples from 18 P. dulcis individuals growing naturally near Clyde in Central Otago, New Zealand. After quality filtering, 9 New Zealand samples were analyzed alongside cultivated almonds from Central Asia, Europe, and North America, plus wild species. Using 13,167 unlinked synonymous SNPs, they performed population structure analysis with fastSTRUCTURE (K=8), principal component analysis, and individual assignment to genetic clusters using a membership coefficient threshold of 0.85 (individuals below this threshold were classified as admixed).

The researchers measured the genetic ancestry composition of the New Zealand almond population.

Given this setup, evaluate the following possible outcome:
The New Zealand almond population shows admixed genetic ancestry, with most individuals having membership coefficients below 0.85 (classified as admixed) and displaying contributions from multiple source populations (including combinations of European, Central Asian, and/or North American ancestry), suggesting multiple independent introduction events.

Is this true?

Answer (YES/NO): YES